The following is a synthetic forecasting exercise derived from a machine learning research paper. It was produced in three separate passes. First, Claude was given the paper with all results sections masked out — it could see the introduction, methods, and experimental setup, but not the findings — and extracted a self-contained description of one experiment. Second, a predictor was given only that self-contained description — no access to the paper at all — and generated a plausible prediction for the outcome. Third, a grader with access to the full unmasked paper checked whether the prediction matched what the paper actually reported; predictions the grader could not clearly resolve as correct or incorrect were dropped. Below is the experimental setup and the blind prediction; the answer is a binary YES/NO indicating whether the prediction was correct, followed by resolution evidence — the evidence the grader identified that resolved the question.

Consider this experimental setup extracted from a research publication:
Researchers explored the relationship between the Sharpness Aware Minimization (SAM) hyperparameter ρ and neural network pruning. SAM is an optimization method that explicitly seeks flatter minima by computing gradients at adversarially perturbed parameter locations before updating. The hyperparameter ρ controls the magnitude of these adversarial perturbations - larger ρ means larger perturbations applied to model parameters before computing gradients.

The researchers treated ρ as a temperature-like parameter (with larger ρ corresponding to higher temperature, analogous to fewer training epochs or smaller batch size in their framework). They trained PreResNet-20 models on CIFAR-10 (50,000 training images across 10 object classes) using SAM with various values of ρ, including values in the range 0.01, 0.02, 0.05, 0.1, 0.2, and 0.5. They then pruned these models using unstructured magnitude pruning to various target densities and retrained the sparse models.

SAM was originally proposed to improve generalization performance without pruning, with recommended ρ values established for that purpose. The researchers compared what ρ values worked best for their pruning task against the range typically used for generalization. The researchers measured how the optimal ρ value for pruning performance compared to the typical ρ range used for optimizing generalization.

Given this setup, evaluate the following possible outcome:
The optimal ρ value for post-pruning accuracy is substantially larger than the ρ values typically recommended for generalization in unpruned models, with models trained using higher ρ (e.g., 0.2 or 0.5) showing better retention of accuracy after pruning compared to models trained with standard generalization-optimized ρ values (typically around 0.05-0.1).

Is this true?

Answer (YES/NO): NO